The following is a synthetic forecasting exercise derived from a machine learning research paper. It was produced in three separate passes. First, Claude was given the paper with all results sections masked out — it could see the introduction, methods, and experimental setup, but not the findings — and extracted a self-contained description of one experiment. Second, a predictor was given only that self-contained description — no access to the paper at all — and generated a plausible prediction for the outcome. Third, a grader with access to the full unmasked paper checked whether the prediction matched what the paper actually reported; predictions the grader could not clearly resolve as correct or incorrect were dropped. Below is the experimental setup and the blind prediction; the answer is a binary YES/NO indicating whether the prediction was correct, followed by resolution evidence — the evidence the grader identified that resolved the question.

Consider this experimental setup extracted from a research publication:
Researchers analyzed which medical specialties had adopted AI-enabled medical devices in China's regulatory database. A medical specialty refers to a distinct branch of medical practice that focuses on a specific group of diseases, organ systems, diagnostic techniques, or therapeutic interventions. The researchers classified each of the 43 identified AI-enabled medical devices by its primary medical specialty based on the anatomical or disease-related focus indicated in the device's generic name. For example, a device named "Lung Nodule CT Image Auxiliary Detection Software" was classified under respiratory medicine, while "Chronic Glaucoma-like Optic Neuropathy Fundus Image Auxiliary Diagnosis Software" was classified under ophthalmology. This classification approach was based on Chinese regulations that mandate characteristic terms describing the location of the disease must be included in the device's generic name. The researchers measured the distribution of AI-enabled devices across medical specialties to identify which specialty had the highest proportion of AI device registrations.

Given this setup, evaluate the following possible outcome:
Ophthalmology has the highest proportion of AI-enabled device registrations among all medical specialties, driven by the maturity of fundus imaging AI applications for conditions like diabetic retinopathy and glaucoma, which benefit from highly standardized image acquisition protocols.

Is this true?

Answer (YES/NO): NO